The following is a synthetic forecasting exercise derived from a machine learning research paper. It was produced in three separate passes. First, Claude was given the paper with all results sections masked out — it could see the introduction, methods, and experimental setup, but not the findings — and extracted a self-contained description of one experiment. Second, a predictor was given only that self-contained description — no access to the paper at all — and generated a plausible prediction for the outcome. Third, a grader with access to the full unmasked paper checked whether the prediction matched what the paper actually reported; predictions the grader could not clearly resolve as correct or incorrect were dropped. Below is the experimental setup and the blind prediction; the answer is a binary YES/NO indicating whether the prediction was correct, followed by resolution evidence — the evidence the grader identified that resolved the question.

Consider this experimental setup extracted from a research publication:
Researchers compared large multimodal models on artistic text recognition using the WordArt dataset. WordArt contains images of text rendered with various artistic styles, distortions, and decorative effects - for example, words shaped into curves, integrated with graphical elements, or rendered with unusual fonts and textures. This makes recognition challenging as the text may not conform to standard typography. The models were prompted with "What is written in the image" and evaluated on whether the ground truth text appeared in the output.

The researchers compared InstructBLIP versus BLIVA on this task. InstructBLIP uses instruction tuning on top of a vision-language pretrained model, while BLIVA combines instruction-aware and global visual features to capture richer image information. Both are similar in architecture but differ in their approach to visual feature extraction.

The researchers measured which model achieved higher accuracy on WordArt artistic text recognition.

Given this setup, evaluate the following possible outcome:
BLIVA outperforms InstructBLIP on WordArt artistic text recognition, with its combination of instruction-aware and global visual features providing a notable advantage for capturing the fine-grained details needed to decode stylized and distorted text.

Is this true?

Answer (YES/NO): NO